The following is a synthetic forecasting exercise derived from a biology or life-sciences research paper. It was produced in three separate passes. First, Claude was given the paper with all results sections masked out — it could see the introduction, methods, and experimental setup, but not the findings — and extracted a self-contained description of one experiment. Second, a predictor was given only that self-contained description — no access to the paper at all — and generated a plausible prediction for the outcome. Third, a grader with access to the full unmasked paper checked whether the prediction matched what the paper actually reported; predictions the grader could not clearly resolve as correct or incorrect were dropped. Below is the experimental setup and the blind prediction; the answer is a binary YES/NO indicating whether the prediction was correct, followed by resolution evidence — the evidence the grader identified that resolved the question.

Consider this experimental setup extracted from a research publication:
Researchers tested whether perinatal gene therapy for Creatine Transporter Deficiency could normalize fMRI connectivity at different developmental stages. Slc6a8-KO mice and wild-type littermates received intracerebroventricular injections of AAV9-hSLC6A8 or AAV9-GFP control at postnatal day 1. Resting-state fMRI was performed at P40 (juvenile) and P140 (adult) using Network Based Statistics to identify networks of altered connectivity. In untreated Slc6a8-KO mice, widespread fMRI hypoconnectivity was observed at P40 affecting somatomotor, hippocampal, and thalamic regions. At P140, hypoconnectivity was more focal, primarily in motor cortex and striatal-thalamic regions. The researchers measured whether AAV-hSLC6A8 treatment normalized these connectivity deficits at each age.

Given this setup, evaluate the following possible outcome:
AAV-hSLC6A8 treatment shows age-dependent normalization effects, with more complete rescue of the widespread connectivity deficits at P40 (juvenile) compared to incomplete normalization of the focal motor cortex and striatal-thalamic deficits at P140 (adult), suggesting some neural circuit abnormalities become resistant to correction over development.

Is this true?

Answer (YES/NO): NO